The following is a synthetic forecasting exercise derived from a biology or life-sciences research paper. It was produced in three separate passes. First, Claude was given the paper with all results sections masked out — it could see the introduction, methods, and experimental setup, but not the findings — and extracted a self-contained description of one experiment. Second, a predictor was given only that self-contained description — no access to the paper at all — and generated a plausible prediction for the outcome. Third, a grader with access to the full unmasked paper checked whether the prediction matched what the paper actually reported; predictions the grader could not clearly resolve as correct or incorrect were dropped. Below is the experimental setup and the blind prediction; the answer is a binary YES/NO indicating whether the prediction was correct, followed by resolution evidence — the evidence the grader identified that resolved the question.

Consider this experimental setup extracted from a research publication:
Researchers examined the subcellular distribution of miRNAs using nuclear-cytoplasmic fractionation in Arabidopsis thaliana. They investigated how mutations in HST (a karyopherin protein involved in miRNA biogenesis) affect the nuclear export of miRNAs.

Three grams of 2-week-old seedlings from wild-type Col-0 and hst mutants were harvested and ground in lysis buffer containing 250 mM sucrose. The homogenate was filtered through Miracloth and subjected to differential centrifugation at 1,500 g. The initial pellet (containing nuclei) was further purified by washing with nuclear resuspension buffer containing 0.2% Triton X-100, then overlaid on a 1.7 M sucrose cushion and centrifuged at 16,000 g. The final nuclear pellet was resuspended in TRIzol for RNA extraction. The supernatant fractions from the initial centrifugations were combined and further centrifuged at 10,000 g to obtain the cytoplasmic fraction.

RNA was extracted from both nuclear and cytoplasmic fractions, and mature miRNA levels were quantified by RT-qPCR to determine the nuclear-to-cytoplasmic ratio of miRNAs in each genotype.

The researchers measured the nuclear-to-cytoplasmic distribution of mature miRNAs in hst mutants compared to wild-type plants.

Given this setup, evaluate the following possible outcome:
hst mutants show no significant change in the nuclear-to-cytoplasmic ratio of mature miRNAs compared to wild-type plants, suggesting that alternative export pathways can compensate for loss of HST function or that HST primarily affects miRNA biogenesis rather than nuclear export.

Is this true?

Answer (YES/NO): YES